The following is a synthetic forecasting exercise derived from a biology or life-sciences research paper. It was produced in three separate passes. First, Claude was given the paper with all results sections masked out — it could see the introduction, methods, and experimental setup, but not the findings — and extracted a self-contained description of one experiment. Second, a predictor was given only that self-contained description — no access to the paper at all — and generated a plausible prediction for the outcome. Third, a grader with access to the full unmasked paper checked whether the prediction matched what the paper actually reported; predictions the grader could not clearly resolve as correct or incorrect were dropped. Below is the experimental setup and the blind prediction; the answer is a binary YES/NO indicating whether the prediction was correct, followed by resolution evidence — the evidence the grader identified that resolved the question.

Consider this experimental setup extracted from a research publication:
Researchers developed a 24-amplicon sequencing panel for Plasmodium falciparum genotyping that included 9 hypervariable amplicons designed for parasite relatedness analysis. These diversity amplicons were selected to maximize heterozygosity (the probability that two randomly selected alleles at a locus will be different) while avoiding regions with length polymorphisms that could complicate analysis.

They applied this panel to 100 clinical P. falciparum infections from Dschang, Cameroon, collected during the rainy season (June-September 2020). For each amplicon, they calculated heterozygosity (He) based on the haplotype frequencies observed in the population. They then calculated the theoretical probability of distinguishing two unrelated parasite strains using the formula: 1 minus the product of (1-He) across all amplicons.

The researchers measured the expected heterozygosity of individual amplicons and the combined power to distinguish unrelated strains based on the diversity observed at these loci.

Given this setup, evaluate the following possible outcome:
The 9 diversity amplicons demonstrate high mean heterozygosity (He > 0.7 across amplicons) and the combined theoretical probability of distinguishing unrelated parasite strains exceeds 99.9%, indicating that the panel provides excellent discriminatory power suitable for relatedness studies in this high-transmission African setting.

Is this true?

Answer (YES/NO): NO